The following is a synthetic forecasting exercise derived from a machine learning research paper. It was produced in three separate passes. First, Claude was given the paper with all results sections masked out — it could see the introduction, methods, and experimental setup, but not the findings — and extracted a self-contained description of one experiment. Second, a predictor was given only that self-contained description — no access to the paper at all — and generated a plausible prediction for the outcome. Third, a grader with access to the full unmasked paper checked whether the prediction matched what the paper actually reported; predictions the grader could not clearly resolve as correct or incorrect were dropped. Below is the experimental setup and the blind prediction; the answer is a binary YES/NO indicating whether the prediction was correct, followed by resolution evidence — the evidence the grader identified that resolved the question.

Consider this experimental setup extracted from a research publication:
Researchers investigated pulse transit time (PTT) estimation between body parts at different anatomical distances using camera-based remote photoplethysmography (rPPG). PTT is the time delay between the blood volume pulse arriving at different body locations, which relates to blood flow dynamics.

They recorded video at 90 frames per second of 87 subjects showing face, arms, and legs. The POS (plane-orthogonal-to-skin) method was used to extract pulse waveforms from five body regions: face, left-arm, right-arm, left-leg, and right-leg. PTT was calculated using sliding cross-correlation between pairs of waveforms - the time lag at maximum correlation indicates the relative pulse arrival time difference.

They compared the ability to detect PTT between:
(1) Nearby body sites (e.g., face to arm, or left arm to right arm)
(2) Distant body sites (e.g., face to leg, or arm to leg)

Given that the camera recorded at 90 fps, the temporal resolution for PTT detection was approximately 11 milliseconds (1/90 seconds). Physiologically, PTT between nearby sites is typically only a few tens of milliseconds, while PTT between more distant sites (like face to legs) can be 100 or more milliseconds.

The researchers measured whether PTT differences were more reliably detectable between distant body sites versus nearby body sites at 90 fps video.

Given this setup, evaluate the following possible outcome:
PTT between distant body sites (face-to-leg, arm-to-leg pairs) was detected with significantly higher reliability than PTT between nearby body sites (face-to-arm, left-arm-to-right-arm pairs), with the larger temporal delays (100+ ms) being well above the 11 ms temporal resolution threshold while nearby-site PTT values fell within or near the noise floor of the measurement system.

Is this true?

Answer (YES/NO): NO